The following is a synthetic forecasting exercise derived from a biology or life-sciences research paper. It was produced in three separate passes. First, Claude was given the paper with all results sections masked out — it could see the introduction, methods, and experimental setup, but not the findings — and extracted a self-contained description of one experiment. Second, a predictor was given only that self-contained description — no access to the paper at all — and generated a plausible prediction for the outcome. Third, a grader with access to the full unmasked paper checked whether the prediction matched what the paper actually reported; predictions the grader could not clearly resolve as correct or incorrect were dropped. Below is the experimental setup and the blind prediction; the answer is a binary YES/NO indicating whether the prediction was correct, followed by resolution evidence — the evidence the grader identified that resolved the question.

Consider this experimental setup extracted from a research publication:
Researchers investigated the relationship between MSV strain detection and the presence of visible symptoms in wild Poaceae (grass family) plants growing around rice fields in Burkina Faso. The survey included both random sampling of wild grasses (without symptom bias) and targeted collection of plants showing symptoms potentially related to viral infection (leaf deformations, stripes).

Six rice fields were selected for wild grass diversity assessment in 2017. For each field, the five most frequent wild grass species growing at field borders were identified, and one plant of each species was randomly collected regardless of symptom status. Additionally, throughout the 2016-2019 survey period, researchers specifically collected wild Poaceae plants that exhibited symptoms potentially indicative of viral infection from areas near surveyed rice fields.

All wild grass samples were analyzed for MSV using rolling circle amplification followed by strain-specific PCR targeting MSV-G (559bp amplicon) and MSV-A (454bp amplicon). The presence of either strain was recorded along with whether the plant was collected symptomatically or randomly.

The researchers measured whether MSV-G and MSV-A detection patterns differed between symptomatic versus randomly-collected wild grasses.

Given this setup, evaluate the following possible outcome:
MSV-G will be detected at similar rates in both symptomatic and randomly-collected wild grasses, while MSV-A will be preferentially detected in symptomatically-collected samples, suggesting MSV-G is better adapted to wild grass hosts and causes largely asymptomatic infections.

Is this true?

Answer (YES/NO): NO